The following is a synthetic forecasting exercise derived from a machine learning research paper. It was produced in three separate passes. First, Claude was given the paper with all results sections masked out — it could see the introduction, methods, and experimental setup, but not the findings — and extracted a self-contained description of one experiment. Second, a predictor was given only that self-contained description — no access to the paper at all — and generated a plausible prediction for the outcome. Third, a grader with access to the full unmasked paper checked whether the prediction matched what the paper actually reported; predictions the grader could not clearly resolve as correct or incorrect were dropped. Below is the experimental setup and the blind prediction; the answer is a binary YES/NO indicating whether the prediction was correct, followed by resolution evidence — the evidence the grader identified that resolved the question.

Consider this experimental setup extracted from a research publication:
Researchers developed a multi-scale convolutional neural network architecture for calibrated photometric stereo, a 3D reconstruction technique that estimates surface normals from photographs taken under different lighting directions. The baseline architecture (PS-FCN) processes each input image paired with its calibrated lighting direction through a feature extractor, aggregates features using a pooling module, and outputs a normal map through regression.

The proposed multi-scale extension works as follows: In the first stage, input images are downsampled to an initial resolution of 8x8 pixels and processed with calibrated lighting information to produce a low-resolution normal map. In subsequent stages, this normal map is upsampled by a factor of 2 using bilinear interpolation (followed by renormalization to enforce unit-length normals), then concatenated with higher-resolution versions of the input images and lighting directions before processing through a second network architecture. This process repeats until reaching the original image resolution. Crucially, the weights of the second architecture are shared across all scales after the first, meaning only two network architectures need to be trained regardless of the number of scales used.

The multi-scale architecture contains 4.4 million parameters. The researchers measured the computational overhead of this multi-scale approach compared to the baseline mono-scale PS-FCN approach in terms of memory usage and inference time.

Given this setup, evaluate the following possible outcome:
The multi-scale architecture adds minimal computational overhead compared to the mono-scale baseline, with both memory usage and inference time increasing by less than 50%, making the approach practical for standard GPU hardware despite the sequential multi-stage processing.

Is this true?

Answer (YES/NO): YES